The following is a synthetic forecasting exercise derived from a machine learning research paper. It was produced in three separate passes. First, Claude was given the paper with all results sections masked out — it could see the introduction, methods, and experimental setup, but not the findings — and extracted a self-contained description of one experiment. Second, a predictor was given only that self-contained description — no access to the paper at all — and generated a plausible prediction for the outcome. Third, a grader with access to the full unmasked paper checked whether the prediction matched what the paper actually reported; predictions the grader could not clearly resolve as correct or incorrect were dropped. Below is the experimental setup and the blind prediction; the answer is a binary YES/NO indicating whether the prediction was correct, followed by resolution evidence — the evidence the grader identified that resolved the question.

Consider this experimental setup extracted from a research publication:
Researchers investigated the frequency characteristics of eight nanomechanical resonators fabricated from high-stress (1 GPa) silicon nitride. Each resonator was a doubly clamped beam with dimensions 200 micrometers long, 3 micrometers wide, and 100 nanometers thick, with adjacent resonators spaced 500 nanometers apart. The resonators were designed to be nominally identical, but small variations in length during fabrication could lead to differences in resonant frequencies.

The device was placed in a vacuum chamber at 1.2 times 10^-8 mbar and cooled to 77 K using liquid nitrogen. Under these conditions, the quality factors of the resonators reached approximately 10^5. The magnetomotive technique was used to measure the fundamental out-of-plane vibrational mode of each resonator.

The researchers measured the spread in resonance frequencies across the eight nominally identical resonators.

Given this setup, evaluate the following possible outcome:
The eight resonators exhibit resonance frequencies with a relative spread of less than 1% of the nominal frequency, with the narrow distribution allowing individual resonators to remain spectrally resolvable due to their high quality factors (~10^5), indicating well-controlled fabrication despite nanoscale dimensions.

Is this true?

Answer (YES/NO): NO